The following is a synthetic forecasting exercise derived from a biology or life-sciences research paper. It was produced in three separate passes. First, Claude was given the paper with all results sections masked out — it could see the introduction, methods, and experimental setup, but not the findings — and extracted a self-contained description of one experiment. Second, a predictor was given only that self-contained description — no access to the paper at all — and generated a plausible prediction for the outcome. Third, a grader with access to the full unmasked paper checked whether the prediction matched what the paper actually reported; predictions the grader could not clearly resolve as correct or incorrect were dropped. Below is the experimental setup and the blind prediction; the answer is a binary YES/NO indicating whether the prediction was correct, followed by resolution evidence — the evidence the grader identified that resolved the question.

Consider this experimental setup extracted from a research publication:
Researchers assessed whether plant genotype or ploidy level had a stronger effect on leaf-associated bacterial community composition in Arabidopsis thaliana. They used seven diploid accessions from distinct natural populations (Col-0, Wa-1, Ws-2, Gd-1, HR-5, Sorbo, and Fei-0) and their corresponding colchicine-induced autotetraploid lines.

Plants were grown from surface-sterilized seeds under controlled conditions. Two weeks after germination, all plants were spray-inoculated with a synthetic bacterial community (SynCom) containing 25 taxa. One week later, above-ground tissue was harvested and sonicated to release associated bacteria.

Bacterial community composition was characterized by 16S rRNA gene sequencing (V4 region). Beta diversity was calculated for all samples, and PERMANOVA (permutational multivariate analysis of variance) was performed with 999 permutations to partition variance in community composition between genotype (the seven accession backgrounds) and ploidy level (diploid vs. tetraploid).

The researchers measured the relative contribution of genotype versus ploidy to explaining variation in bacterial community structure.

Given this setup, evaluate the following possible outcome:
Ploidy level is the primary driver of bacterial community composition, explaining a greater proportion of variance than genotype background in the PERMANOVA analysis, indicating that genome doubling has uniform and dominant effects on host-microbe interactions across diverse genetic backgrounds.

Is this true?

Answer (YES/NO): NO